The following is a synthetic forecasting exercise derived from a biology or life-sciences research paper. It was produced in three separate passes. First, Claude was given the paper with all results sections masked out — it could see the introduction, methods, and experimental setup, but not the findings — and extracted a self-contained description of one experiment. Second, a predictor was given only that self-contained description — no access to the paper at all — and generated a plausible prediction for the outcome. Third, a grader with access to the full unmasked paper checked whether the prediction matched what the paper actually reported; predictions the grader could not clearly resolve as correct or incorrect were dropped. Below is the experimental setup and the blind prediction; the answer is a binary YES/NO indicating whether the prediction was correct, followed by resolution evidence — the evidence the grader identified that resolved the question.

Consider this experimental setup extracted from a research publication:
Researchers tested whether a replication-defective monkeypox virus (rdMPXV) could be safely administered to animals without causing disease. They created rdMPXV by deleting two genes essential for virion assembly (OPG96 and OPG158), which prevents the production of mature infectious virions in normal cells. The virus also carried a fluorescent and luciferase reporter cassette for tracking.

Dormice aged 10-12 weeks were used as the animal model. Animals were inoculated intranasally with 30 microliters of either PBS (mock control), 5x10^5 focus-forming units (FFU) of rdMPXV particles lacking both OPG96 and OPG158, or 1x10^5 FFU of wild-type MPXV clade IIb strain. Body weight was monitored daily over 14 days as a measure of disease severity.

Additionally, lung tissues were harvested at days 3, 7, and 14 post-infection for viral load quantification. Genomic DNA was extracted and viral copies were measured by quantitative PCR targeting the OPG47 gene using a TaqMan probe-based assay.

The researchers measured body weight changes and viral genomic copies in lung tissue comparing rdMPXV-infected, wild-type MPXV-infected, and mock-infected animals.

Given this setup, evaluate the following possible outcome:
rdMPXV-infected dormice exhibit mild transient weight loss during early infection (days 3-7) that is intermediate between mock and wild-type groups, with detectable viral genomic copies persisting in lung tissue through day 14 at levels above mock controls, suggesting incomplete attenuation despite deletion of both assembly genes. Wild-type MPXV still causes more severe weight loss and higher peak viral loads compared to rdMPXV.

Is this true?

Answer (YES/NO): NO